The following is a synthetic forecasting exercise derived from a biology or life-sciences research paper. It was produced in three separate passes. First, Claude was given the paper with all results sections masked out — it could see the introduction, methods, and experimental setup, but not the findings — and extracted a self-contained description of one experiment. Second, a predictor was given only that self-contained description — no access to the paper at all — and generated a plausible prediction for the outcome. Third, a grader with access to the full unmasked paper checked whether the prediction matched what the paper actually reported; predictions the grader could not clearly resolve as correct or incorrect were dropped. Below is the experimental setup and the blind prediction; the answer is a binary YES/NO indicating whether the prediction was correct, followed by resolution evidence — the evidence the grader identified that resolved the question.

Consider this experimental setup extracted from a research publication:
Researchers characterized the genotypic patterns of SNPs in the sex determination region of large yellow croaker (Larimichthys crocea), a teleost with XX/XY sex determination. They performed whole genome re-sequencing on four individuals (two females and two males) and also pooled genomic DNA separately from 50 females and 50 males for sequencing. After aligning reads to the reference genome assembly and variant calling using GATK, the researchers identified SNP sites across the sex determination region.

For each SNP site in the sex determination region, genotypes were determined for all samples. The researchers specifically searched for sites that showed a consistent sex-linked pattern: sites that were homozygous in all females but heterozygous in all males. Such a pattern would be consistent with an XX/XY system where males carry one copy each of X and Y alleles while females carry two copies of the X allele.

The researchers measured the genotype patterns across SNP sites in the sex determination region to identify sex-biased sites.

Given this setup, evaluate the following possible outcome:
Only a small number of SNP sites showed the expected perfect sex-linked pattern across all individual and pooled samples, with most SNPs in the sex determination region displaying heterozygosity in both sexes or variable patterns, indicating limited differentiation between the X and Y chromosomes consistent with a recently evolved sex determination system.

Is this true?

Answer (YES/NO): NO